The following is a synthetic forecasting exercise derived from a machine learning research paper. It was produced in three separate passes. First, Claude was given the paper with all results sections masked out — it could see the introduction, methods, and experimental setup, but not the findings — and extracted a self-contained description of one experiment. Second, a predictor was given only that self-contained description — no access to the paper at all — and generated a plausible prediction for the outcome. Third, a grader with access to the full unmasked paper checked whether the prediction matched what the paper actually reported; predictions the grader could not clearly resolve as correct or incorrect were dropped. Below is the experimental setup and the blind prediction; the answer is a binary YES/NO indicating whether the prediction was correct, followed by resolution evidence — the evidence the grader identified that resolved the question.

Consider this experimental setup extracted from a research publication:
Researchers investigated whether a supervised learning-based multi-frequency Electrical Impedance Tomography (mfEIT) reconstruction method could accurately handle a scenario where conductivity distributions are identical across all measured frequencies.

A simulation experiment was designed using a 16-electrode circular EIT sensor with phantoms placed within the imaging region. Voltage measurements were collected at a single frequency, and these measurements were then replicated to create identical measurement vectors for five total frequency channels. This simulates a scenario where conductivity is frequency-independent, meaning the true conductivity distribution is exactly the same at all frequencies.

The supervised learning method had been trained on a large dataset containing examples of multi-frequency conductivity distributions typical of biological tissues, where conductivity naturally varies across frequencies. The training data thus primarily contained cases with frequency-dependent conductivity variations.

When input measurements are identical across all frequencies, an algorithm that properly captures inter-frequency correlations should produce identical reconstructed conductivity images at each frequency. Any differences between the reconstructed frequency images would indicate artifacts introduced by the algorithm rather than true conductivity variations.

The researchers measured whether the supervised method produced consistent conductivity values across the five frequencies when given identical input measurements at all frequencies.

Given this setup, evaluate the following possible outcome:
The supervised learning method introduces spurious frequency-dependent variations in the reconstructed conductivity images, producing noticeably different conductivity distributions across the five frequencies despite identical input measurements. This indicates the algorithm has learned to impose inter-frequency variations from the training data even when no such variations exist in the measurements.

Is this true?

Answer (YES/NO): YES